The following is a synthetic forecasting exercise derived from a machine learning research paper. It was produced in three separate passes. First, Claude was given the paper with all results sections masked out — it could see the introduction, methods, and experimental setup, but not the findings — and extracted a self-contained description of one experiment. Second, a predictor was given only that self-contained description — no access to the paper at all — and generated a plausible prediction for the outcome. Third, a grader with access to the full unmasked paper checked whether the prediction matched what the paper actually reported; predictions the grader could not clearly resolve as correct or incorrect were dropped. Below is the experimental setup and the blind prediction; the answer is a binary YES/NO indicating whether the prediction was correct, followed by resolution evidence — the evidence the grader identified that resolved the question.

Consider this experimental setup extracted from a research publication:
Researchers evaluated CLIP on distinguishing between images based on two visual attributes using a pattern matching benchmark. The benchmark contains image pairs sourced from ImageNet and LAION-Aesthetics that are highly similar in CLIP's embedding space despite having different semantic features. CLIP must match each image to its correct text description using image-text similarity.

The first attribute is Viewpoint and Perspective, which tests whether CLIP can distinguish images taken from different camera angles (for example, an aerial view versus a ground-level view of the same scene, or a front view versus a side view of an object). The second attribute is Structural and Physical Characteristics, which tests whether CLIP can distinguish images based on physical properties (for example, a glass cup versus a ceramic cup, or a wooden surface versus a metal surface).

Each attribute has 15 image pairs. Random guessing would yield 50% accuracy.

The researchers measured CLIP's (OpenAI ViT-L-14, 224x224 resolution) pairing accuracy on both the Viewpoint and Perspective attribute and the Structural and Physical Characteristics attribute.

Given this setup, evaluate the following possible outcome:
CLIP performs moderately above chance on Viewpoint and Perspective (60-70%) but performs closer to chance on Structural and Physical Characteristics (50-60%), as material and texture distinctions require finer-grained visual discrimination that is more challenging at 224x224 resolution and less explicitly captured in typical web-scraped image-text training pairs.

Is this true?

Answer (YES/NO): NO